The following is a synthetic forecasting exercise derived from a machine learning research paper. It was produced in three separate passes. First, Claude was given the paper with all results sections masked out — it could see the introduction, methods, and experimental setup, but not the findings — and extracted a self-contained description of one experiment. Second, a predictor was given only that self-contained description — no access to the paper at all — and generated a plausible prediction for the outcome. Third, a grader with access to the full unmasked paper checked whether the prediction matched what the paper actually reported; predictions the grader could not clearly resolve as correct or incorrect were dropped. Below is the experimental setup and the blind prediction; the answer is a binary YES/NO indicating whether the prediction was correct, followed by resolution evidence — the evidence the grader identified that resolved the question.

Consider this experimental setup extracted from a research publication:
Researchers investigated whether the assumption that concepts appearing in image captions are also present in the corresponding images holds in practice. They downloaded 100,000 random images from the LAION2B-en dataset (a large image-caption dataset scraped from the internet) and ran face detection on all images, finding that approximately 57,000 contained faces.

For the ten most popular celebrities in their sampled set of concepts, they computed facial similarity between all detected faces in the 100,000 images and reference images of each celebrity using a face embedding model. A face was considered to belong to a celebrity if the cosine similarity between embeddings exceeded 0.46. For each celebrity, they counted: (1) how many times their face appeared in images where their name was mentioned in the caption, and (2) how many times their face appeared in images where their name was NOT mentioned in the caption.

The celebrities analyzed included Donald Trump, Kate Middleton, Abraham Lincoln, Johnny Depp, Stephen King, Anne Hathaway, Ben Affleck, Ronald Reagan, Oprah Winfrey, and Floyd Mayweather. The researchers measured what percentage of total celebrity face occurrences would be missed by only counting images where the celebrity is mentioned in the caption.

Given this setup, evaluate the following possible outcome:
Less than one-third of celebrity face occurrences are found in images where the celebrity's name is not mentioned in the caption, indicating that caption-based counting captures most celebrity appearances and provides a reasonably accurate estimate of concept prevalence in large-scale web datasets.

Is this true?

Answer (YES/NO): NO